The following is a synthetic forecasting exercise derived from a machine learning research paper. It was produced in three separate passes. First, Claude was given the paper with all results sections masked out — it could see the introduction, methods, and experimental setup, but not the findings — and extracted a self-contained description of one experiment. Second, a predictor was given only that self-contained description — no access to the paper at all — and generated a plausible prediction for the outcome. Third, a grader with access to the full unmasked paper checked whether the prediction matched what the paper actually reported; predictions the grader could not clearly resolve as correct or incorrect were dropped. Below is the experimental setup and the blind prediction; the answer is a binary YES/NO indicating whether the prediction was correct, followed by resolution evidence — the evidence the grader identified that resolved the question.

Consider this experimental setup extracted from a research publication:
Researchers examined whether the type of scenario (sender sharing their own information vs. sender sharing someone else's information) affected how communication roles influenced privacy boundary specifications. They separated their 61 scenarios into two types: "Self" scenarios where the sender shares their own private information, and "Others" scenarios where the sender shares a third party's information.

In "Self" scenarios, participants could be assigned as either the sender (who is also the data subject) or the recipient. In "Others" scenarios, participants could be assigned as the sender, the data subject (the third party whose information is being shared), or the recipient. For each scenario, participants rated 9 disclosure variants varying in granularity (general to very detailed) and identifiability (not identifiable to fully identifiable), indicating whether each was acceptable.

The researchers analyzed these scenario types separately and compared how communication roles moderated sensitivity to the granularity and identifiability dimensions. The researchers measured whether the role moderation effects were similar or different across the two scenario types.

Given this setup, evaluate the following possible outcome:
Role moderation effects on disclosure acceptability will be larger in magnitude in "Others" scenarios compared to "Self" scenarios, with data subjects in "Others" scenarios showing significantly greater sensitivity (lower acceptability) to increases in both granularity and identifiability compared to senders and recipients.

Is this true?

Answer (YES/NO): NO